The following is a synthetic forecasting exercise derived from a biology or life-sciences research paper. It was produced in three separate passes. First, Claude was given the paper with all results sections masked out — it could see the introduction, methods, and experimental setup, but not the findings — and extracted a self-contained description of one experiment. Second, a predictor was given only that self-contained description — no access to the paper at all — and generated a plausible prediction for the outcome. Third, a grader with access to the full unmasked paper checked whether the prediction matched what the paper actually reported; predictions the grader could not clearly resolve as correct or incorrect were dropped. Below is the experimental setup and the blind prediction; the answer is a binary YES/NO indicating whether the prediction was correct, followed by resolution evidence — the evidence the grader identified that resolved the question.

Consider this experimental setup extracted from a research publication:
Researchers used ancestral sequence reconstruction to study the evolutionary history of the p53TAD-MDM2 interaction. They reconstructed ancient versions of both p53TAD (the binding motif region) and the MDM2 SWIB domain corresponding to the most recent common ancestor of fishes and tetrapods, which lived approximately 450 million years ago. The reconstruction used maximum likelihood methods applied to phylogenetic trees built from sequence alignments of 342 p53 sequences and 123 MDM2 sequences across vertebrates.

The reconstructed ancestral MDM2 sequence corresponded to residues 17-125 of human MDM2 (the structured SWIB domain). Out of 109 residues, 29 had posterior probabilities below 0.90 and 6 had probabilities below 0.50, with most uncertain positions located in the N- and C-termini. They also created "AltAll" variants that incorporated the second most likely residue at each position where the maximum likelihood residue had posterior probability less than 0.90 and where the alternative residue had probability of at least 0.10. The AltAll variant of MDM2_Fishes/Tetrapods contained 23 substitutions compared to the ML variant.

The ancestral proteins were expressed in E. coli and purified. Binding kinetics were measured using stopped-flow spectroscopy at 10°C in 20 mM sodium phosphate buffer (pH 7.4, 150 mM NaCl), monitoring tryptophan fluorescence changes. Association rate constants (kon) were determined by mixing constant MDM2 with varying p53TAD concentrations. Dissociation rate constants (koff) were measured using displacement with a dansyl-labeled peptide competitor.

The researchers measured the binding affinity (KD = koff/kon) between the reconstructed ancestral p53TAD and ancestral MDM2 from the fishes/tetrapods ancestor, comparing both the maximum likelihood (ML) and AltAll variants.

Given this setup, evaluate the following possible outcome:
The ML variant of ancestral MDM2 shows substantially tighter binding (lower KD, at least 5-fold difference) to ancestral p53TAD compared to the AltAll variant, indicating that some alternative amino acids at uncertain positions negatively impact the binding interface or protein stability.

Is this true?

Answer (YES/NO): NO